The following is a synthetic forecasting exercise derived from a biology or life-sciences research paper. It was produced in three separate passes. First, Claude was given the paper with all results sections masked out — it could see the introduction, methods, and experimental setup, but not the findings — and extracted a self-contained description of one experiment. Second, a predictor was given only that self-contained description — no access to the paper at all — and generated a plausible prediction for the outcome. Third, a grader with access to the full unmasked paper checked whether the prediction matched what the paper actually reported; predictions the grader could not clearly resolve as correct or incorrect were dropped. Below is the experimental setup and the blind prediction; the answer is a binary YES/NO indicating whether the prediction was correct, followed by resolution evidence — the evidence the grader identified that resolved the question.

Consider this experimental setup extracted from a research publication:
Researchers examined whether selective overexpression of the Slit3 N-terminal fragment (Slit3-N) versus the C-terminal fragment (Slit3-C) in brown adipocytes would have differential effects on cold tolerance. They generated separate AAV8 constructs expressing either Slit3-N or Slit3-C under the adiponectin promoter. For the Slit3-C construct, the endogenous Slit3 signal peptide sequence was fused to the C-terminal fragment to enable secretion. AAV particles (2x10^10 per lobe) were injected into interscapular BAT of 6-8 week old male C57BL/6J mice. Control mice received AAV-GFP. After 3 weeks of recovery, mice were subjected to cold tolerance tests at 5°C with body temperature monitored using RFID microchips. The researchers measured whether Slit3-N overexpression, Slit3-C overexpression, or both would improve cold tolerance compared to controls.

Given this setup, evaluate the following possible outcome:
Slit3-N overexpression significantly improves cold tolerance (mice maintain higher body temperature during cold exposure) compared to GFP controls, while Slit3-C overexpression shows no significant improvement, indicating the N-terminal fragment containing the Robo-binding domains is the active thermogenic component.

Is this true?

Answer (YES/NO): NO